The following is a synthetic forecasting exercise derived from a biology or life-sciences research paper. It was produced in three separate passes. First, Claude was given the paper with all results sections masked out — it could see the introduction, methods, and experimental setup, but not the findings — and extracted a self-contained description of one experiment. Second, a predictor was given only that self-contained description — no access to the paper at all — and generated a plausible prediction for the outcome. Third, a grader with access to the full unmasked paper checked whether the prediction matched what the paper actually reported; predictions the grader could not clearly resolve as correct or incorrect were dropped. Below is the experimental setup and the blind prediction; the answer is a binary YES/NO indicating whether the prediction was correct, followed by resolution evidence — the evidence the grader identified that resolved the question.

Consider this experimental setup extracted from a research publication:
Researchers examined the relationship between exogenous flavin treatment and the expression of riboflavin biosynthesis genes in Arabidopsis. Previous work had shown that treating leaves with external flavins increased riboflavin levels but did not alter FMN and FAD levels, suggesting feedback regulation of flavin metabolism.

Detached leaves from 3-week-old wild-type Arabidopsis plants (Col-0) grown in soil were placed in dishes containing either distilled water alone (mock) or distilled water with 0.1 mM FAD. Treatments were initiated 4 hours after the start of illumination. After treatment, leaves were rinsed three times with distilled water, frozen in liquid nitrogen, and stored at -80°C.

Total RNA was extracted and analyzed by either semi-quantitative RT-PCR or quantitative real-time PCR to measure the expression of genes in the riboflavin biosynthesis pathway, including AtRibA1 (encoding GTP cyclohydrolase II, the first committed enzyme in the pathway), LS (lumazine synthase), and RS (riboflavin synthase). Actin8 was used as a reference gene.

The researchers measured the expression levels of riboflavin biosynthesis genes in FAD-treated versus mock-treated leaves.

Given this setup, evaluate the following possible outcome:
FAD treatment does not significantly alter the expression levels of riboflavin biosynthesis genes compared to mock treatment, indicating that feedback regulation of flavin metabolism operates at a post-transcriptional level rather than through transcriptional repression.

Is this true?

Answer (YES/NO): NO